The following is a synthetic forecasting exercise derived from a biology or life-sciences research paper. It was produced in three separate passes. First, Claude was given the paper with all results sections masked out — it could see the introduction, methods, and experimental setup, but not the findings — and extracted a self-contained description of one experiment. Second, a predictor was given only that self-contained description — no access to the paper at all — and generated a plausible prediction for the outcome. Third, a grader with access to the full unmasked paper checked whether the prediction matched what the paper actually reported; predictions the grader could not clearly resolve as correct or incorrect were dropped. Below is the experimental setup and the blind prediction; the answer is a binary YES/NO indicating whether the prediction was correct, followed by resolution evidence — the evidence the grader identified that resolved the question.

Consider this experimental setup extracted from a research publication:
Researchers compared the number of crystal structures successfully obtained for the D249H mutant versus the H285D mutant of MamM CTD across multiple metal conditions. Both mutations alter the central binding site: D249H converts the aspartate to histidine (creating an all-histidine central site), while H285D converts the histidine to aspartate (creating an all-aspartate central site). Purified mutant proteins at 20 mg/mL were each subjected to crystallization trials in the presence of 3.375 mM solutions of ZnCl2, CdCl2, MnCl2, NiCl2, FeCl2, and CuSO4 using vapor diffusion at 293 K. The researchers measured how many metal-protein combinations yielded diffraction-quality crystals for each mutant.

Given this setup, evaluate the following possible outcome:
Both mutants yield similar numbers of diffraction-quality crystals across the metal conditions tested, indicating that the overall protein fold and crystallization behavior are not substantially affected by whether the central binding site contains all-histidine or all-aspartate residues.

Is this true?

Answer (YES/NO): NO